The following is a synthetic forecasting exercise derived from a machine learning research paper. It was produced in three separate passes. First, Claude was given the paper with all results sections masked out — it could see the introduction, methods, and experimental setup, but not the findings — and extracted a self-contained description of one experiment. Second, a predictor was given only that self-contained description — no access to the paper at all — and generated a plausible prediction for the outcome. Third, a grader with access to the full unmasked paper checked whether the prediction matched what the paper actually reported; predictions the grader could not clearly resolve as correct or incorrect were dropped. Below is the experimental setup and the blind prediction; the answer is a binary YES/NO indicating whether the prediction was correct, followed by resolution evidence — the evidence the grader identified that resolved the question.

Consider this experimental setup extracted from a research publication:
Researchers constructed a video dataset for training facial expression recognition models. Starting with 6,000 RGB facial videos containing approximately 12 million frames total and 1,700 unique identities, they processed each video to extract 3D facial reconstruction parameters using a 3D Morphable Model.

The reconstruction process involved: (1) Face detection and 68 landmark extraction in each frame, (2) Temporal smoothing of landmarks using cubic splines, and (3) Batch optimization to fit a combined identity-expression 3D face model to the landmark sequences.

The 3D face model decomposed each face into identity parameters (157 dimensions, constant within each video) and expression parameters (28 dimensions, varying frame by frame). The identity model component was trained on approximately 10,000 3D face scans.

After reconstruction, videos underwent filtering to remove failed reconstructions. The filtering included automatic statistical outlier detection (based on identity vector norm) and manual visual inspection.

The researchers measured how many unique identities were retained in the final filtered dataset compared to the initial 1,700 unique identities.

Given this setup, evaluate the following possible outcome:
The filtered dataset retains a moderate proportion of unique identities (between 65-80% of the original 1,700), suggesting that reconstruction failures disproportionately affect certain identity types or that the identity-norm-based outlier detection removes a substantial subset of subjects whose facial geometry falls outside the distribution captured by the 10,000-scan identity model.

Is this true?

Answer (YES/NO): NO